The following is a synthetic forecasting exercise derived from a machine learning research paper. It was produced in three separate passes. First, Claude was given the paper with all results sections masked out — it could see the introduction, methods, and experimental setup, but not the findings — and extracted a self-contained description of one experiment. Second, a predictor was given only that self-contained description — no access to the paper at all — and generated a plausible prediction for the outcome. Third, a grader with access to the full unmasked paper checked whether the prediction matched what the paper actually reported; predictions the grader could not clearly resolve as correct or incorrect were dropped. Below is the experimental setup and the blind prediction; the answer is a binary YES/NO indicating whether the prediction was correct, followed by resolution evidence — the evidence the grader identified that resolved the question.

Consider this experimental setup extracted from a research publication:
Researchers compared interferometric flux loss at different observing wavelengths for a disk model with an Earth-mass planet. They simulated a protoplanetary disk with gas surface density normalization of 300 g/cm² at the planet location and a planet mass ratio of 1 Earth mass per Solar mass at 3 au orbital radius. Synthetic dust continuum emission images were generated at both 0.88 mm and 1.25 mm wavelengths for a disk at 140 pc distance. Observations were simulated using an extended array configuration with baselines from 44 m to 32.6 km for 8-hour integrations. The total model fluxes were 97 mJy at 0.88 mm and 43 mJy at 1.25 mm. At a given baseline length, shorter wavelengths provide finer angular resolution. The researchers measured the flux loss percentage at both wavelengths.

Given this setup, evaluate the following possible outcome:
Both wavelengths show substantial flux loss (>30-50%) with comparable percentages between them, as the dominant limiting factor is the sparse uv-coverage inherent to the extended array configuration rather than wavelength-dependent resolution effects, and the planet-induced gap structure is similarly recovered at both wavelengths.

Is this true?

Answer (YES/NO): NO